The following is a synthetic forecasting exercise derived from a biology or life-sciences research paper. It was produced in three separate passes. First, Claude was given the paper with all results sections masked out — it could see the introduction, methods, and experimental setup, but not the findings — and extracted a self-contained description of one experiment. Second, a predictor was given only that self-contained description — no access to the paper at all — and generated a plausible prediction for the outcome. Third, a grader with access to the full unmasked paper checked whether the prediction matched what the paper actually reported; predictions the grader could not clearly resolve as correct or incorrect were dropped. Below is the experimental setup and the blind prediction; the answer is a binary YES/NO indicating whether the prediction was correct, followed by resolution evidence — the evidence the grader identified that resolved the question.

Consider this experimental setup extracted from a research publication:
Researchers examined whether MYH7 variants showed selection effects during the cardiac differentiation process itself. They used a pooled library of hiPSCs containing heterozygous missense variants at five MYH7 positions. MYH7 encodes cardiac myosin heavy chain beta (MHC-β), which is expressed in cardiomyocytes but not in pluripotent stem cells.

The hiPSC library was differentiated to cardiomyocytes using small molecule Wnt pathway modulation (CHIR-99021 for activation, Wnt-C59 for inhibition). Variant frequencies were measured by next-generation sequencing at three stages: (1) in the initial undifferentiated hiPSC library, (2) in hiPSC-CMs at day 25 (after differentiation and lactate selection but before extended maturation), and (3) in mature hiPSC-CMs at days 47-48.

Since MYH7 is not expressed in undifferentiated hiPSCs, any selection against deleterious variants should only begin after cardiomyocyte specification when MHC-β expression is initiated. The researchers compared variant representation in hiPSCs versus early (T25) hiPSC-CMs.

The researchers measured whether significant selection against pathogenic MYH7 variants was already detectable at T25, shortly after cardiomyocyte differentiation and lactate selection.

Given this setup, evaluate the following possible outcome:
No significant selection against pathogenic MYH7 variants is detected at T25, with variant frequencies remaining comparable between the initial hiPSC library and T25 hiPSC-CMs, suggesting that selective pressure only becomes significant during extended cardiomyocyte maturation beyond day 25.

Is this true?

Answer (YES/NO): NO